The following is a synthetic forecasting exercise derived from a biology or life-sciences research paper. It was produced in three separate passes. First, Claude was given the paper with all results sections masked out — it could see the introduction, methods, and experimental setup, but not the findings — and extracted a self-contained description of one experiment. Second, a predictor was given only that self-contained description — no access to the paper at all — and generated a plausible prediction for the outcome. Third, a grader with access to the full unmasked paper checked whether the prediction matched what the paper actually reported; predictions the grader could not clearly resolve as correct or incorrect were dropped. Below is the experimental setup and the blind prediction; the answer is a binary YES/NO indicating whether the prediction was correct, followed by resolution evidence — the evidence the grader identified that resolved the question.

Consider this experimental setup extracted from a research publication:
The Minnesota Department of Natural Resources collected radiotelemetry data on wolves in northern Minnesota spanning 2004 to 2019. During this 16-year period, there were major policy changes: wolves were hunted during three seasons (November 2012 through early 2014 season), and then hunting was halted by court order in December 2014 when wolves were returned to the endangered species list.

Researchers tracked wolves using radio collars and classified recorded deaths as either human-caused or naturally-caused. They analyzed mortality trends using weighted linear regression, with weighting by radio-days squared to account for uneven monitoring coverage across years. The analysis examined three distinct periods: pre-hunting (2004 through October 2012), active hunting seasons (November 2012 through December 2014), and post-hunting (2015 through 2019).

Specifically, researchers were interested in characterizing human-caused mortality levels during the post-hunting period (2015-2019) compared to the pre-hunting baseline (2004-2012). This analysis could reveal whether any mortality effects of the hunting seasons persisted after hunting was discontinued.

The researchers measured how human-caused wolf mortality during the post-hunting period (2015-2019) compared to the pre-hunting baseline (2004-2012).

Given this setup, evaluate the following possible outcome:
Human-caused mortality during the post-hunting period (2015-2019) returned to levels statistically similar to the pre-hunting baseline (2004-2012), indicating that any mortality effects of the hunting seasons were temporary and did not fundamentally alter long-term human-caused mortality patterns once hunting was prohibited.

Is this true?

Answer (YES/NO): NO